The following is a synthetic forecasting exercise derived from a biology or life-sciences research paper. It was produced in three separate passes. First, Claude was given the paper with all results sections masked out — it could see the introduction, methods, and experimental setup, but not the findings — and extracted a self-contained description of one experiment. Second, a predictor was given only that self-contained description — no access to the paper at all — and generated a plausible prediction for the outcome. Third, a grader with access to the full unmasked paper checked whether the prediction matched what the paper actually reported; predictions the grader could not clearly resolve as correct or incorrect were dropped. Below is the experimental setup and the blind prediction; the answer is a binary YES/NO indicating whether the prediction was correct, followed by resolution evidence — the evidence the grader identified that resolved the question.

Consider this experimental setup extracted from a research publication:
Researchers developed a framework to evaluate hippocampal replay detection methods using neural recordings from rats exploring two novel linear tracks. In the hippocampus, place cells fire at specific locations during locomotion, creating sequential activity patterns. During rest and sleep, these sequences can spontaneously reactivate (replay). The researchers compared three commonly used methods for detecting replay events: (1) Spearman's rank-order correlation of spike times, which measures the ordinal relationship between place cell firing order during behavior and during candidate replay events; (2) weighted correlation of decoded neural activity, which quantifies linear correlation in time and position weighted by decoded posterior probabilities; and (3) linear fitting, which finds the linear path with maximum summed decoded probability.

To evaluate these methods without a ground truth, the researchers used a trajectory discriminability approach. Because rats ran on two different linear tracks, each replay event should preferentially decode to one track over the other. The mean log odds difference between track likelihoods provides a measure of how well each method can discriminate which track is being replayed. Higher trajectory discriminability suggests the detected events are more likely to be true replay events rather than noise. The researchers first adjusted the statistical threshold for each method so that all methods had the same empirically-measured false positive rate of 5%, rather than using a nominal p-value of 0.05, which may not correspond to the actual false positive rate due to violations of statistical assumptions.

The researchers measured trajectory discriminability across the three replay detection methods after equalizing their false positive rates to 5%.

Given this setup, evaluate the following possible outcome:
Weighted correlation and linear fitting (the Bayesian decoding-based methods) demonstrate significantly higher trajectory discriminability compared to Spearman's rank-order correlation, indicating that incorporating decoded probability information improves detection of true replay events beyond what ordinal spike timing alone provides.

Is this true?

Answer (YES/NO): NO